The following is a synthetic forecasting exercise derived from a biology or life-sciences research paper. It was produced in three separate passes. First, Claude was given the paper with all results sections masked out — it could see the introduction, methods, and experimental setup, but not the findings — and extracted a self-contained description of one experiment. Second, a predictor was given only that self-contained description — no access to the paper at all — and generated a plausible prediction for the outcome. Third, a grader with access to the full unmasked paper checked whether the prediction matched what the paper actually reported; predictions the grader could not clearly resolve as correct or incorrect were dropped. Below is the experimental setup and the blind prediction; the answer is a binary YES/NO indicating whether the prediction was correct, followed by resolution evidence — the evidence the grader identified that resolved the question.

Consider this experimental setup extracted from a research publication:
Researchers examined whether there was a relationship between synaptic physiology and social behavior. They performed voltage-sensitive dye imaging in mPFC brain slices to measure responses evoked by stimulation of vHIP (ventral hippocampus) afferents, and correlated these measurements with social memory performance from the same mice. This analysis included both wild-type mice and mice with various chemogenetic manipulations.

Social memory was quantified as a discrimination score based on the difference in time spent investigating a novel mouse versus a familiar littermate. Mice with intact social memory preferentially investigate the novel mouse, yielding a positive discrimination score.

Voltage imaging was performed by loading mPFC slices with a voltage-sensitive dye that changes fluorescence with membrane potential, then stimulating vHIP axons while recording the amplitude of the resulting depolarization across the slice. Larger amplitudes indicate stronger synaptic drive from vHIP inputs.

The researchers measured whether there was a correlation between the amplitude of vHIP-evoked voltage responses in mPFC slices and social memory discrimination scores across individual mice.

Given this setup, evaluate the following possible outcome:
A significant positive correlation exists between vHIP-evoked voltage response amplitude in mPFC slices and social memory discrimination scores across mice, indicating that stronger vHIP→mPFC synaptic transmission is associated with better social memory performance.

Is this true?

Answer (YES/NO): NO